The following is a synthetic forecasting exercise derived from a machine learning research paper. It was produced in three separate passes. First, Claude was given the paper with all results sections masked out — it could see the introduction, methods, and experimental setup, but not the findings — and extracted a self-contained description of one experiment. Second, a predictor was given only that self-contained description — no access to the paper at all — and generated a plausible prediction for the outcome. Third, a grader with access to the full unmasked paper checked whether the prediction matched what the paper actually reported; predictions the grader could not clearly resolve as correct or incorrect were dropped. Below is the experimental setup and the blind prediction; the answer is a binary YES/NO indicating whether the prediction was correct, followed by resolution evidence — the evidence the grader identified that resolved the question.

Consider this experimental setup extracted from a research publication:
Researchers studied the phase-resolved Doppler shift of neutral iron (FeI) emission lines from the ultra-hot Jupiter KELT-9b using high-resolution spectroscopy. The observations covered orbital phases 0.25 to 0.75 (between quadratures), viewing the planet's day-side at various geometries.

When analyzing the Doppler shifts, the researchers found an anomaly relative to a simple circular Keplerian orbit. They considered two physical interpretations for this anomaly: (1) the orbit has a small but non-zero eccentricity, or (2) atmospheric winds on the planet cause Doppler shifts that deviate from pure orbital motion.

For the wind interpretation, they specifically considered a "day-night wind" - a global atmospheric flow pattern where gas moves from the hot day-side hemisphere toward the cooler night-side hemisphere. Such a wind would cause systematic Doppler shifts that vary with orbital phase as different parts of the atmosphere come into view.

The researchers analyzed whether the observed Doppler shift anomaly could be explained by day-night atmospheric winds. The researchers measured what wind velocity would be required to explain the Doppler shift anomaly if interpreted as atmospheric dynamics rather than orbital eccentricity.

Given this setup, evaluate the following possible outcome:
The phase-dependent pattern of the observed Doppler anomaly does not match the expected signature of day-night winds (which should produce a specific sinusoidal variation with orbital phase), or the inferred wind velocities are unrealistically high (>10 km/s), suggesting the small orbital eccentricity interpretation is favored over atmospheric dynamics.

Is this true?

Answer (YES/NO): NO